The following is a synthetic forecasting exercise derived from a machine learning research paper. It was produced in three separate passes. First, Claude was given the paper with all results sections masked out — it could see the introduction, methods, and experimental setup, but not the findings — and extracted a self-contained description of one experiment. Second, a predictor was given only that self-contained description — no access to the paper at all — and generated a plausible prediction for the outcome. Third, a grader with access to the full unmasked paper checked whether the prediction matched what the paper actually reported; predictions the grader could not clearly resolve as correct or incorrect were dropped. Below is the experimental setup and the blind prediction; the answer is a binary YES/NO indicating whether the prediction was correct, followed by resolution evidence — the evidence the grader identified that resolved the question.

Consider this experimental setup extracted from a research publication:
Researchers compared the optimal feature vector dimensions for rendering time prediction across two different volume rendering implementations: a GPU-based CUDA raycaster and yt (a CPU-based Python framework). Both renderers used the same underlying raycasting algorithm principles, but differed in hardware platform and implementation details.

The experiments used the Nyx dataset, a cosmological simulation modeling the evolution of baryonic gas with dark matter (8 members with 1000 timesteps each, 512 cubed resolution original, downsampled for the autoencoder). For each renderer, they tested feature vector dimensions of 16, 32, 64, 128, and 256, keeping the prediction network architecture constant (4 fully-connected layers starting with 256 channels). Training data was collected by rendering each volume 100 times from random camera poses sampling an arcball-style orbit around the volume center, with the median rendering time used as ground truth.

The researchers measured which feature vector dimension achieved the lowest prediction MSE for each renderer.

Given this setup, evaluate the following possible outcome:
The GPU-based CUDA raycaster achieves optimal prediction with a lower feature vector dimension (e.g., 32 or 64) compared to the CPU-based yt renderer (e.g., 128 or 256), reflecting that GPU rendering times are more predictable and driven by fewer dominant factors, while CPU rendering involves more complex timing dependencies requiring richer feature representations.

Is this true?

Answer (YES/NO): NO